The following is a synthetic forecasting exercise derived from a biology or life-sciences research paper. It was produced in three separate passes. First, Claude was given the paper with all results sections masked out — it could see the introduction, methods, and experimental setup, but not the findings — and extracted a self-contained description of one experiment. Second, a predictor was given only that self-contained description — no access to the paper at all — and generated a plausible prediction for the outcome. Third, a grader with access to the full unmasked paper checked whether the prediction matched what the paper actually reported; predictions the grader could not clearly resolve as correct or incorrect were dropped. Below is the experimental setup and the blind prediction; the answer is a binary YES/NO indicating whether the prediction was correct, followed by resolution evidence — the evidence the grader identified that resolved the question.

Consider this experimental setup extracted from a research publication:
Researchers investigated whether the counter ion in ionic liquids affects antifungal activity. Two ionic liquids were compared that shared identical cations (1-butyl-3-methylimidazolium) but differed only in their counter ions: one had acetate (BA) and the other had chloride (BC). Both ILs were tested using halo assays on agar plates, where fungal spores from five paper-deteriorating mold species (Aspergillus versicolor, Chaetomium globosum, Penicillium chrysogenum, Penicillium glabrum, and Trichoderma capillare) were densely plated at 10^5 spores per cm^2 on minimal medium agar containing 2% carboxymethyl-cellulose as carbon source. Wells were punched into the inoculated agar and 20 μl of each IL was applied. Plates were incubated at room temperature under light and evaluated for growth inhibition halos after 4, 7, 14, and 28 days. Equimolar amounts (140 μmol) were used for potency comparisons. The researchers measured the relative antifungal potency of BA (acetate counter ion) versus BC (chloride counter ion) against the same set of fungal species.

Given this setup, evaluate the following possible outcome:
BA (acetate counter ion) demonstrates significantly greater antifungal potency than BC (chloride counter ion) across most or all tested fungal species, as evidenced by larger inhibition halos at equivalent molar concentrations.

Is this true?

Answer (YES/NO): YES